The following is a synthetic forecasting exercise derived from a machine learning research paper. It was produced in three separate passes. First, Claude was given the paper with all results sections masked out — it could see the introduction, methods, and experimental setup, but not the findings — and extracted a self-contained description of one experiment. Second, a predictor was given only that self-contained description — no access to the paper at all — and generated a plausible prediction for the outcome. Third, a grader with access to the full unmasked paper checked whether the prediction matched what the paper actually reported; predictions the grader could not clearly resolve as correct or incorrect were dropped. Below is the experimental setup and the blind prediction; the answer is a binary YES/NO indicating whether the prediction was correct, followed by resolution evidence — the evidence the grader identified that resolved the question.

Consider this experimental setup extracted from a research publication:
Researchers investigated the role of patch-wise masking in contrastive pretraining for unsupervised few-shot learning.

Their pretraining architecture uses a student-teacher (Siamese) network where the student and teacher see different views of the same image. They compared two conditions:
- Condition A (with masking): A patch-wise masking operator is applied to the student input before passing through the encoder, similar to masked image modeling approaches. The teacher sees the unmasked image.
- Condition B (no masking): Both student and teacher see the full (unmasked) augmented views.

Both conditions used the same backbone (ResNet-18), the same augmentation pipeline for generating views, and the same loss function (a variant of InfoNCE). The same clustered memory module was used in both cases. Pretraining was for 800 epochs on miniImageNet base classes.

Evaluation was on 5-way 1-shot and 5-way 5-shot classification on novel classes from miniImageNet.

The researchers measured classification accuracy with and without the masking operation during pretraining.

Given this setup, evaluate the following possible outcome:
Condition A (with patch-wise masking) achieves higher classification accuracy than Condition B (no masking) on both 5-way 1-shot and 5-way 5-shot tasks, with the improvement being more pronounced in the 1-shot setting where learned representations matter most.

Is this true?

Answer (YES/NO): NO